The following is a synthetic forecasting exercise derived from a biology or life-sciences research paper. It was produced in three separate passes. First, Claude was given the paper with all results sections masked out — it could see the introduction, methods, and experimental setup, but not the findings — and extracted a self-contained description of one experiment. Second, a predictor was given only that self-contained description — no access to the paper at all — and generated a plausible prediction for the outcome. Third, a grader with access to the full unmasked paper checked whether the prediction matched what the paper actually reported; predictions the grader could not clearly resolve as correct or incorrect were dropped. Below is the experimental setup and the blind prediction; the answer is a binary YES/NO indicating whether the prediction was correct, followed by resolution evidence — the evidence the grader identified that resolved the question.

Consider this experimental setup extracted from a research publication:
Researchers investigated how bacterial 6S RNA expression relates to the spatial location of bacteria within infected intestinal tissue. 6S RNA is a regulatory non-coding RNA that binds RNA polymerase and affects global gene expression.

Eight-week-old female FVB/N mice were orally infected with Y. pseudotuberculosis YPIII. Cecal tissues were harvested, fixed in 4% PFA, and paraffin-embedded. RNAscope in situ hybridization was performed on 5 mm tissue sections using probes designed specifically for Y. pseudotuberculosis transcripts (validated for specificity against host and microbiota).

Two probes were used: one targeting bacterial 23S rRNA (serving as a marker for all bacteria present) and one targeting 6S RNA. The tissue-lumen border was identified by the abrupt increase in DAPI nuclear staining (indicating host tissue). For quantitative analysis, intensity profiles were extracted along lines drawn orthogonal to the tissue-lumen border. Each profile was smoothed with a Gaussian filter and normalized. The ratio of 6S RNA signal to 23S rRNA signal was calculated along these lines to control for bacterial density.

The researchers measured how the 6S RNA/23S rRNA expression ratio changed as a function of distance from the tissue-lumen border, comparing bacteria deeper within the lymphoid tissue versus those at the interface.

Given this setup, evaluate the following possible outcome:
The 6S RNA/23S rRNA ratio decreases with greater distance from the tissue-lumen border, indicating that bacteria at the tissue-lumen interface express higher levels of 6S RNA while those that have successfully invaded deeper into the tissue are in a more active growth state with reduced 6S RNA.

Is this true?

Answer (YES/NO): YES